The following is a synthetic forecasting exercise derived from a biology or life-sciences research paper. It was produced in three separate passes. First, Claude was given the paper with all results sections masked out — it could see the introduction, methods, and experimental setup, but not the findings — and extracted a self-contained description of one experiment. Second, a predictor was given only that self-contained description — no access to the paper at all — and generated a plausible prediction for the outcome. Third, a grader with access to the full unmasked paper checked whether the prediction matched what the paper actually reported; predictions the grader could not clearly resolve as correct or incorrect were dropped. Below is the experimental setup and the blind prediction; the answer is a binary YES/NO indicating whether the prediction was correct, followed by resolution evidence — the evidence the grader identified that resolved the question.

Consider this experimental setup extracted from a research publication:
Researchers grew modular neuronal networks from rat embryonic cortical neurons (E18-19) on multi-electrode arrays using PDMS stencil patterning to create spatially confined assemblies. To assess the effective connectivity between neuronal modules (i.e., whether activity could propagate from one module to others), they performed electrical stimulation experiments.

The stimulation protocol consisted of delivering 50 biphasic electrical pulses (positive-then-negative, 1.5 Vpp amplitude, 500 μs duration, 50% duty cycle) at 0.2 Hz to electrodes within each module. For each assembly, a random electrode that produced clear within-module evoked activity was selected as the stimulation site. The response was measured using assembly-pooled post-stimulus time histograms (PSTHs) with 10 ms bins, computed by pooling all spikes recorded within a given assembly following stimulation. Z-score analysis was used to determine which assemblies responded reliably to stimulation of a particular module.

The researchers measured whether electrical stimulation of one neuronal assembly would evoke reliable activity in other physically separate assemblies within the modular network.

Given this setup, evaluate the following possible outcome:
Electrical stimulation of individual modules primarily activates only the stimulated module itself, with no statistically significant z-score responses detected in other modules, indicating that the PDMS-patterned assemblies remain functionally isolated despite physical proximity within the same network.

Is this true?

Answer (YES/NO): NO